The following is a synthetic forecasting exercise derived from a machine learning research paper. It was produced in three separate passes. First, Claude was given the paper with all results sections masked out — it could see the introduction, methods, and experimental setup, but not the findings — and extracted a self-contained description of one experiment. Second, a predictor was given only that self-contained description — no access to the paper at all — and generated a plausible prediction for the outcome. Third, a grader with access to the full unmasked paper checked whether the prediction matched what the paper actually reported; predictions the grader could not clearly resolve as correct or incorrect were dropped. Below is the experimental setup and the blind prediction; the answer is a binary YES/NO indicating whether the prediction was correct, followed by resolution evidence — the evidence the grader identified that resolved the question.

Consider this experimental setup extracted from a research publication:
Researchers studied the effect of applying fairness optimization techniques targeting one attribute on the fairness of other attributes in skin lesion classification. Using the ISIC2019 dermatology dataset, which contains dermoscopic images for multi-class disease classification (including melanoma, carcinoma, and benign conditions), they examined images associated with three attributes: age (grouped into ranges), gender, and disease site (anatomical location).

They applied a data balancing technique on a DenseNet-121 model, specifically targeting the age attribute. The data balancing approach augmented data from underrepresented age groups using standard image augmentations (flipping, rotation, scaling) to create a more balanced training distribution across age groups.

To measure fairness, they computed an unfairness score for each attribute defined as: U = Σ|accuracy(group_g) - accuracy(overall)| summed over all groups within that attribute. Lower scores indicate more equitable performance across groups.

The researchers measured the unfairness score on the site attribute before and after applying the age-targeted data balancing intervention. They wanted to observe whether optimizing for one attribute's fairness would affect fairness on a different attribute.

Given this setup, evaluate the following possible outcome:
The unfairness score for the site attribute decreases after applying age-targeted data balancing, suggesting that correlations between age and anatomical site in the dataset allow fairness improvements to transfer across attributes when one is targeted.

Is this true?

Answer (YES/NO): NO